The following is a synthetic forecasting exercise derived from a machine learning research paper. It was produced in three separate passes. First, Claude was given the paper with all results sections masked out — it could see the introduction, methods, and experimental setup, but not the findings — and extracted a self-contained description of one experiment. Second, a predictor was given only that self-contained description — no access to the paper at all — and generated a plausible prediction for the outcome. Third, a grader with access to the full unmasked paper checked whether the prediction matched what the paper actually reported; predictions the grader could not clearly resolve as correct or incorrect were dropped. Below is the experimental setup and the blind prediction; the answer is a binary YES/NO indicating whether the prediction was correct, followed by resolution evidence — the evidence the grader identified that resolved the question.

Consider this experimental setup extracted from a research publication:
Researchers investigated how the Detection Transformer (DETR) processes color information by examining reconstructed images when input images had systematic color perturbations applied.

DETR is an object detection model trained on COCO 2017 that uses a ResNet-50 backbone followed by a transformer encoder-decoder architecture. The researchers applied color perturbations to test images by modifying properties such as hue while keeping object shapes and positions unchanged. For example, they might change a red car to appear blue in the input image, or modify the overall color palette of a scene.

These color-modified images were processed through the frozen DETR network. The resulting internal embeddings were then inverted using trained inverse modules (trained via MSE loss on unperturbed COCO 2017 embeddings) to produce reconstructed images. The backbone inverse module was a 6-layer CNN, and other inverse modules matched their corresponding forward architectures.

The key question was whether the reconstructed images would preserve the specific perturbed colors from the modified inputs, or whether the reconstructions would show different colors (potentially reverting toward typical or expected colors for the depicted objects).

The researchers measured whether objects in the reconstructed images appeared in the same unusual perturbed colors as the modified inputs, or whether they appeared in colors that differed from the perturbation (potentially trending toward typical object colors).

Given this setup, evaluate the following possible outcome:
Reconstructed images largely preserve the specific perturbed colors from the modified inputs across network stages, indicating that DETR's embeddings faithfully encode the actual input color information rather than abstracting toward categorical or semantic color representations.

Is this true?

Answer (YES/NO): NO